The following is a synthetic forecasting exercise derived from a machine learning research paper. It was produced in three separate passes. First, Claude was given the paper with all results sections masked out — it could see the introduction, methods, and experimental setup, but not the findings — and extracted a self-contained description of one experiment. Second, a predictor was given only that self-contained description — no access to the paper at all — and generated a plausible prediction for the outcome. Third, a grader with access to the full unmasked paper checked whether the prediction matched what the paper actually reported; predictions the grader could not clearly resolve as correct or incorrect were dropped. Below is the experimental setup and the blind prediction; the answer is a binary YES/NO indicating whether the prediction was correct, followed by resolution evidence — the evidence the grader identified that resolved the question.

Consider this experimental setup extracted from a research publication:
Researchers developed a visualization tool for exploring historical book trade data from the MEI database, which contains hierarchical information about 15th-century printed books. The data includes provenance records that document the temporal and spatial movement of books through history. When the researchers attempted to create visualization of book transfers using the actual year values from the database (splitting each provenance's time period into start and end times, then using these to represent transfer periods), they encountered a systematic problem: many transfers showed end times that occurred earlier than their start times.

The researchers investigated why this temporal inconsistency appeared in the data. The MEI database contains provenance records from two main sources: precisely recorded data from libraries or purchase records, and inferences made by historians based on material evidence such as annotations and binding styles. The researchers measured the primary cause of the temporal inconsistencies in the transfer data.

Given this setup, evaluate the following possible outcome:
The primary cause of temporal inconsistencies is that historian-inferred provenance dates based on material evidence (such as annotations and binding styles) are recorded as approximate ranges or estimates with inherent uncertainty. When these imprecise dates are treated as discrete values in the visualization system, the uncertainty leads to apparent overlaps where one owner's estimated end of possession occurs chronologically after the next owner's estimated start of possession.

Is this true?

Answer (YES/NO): NO